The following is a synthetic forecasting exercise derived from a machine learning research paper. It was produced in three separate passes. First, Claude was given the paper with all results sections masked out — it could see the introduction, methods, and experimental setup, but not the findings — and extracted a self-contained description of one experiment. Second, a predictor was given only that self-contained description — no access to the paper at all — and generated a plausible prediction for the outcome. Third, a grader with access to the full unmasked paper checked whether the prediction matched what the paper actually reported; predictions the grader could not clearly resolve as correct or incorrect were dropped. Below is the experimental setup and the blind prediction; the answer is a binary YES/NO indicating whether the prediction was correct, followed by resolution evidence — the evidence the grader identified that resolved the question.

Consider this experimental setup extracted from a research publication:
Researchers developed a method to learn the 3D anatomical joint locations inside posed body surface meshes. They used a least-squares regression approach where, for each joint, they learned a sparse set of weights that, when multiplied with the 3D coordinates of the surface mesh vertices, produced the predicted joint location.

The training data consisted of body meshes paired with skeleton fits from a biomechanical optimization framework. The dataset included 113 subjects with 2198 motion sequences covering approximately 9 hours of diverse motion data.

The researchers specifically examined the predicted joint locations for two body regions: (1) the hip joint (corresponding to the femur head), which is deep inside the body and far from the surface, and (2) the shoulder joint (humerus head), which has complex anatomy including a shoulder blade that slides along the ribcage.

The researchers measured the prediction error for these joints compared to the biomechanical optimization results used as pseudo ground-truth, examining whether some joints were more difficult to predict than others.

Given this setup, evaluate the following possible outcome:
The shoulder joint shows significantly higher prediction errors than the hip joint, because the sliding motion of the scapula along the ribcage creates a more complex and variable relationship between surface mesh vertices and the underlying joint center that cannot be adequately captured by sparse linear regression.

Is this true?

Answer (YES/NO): NO